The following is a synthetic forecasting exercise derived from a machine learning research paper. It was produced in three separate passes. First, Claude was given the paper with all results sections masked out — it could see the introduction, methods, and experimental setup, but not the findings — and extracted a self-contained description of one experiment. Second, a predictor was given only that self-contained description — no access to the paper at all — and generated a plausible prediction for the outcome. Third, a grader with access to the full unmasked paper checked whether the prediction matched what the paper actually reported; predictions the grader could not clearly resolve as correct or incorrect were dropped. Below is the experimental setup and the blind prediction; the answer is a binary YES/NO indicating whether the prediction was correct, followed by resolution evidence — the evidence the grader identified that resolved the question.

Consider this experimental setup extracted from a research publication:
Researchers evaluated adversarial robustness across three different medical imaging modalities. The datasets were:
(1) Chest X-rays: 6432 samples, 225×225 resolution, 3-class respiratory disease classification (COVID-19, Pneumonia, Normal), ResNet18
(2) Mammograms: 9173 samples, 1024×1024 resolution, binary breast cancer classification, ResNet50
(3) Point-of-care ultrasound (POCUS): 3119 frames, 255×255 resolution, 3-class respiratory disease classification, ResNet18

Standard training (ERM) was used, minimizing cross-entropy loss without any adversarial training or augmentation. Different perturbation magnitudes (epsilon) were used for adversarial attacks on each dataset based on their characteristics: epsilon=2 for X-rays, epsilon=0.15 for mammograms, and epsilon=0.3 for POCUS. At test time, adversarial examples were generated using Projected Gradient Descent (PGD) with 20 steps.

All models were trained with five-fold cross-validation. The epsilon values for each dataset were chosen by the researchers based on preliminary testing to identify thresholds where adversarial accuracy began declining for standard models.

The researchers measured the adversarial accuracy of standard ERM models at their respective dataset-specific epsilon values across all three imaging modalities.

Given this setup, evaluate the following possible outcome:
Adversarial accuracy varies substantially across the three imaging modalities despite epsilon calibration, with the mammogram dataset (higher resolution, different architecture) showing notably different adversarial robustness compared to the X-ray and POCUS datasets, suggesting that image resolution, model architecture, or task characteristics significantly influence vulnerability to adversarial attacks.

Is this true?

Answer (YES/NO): YES